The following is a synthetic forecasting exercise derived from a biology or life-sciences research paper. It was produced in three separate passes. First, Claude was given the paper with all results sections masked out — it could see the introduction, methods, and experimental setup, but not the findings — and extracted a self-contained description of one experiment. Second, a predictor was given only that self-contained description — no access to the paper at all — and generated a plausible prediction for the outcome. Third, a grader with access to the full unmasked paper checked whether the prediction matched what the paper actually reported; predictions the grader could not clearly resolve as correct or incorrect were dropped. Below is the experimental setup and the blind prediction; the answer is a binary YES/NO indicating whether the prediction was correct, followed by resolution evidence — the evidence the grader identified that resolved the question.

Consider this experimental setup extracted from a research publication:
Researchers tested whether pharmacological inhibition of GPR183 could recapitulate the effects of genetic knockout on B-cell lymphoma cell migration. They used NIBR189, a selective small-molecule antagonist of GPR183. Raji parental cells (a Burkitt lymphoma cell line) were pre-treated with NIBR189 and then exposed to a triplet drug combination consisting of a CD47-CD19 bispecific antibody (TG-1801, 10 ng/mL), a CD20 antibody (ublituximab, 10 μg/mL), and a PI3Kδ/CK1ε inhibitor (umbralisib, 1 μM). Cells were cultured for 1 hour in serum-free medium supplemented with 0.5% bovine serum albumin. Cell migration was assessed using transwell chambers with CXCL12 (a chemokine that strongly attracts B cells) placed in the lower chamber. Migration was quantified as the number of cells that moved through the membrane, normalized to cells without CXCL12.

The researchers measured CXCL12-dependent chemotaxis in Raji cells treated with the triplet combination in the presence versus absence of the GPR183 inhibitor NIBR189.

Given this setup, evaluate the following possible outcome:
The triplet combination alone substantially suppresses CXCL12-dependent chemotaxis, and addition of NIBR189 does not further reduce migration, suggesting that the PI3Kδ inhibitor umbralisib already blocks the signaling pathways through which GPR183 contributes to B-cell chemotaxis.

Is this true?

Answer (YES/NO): NO